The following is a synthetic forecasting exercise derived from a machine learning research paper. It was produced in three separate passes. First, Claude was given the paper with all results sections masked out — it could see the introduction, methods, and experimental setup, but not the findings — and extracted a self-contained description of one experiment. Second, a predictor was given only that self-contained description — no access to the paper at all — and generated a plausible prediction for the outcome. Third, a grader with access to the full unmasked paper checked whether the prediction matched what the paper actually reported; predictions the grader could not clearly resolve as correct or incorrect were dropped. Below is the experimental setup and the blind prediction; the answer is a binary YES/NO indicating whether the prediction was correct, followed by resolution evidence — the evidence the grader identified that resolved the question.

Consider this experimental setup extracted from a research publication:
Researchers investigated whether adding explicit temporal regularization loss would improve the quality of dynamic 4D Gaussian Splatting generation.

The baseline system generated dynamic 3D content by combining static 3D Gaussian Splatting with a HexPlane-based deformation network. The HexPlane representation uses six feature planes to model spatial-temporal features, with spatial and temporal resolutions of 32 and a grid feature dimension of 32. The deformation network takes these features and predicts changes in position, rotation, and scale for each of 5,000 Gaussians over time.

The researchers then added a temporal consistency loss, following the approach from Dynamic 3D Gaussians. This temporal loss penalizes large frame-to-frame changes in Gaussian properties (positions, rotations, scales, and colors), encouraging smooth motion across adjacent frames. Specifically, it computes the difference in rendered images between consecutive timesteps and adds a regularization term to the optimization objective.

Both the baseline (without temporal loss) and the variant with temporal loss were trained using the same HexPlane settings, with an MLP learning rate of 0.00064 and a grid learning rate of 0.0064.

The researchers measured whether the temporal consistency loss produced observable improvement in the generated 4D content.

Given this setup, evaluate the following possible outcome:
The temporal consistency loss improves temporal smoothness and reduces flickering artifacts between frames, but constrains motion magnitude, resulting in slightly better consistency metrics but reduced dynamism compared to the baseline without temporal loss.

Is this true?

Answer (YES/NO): NO